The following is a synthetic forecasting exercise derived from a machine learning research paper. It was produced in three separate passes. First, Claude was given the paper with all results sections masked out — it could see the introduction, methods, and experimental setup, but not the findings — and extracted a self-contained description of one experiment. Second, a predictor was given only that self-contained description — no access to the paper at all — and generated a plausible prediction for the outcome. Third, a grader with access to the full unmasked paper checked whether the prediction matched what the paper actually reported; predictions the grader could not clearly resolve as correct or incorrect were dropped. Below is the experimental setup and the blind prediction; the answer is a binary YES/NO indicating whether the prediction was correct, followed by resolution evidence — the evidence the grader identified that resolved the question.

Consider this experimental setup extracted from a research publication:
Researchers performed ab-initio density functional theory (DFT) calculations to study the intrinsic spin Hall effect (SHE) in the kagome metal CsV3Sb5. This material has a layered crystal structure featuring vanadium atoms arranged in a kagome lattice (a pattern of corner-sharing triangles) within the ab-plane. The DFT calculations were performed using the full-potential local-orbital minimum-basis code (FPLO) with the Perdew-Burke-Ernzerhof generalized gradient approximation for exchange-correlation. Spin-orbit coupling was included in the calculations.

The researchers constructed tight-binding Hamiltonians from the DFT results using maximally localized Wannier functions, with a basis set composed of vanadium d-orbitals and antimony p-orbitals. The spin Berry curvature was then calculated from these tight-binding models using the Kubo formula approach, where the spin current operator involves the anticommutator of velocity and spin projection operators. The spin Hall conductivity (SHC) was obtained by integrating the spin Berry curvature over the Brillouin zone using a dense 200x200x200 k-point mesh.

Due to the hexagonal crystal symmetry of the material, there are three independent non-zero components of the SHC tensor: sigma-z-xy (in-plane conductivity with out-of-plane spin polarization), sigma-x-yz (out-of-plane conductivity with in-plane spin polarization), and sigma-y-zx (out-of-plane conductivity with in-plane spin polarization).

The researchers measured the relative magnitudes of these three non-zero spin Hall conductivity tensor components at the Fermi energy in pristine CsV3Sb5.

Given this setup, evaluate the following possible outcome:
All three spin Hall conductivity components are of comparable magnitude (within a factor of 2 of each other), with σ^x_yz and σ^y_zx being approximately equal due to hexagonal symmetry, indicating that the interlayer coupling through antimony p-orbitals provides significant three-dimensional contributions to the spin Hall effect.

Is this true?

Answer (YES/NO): NO